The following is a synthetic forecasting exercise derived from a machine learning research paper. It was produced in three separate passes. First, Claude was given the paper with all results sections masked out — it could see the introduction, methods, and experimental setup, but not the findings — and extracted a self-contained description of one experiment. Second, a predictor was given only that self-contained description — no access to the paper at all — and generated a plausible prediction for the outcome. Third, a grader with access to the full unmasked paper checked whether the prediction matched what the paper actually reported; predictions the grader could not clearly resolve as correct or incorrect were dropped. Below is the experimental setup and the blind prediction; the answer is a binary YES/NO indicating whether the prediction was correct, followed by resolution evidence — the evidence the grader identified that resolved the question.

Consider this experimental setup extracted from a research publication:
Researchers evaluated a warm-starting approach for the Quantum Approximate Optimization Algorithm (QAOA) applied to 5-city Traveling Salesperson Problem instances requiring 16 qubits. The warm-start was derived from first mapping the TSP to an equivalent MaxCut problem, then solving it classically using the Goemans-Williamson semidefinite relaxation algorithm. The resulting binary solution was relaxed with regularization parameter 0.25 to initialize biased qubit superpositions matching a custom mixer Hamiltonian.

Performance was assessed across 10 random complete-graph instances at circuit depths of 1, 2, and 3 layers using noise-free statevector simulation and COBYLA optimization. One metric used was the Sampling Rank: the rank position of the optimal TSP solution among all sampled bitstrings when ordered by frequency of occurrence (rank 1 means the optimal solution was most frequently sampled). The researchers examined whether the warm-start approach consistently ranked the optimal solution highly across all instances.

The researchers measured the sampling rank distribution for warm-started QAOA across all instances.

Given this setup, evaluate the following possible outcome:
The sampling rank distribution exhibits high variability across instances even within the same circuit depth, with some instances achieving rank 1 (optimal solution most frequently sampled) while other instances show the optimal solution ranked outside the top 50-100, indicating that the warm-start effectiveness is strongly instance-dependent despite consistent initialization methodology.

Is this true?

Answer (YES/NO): YES